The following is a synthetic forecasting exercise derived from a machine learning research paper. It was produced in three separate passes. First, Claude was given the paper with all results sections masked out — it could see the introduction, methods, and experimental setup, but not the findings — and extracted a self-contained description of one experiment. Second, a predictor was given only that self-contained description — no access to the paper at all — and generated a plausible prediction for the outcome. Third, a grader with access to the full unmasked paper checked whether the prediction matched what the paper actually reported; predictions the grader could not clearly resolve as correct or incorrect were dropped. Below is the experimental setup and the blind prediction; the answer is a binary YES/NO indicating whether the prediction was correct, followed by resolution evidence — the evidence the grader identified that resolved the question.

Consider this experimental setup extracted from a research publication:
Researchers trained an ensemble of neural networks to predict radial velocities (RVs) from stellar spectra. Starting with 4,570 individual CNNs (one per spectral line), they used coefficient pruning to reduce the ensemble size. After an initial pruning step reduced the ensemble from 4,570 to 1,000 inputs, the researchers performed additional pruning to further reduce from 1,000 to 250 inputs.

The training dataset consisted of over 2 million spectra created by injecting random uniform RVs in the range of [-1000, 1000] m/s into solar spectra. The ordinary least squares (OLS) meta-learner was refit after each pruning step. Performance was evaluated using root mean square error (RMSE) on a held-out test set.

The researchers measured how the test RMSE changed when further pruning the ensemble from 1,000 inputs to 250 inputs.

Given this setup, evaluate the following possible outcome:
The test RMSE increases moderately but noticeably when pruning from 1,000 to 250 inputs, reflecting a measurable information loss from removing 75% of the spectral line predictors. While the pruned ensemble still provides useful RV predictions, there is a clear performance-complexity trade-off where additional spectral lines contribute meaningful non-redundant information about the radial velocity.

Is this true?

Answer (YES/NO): YES